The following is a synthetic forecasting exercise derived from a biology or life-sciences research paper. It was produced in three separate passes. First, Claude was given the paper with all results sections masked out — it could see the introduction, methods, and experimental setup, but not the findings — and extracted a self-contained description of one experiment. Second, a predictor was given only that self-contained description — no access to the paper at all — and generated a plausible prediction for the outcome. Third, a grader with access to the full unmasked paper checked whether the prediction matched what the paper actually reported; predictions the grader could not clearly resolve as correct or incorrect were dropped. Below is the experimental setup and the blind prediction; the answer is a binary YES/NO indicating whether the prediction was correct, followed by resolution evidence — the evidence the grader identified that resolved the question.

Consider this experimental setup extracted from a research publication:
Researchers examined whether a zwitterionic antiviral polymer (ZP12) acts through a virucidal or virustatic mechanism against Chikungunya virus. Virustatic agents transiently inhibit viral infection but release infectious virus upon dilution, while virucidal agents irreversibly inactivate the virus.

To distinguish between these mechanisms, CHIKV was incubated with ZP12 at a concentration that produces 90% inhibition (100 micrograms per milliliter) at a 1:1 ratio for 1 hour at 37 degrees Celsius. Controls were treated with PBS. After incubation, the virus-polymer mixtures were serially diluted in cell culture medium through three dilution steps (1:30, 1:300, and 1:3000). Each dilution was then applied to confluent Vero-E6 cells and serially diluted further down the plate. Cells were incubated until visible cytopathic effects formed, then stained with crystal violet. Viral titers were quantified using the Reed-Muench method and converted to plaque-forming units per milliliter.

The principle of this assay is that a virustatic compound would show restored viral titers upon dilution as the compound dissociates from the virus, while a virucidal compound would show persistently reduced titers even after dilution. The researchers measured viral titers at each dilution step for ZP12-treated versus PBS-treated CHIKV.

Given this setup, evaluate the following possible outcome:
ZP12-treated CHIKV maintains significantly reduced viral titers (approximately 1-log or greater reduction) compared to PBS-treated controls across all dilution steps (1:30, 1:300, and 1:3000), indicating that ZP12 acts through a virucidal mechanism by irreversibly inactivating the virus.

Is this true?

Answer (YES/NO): YES